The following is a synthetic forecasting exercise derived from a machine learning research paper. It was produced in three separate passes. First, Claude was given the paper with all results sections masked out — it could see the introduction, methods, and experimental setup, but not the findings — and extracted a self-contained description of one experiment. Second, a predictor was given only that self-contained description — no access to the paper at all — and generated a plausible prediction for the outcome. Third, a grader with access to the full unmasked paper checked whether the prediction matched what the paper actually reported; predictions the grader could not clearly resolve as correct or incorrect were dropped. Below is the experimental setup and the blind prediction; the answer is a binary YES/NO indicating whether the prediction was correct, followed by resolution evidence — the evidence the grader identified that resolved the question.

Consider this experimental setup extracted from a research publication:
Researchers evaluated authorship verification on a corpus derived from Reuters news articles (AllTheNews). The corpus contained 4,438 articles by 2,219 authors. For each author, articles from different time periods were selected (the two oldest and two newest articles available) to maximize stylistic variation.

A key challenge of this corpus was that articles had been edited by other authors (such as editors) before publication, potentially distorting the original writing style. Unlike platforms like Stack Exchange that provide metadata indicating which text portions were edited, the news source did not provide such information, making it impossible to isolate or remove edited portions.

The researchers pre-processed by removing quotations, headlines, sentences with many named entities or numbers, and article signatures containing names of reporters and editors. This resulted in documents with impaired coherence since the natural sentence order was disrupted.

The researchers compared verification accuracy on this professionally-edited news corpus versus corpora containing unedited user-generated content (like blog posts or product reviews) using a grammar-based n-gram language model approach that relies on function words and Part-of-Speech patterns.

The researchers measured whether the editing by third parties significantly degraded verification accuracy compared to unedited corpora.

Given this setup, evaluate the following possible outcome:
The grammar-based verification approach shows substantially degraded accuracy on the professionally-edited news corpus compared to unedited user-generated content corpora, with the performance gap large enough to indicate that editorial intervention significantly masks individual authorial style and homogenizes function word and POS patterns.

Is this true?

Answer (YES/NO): NO